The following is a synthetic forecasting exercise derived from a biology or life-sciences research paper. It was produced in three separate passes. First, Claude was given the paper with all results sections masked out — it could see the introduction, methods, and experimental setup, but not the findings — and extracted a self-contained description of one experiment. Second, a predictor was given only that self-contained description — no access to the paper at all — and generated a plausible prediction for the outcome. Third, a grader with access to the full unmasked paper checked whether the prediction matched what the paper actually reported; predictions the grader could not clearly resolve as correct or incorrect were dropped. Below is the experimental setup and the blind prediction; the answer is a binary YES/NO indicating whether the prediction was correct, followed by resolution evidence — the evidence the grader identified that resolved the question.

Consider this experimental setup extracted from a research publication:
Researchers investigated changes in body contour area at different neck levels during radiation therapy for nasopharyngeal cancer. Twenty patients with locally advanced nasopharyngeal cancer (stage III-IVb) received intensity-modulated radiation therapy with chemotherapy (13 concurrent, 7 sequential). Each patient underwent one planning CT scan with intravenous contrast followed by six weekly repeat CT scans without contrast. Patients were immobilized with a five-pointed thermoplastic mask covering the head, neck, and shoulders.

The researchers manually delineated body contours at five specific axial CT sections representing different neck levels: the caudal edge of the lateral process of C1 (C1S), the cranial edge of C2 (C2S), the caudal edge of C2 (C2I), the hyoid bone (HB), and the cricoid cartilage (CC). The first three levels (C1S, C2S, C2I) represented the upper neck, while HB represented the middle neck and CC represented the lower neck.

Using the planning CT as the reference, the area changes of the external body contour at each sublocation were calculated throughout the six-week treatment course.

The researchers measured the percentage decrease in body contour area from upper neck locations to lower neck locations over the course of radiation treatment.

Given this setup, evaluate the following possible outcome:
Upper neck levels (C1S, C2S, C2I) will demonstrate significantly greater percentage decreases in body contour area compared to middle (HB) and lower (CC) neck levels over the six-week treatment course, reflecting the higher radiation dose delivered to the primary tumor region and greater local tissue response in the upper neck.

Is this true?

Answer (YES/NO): NO